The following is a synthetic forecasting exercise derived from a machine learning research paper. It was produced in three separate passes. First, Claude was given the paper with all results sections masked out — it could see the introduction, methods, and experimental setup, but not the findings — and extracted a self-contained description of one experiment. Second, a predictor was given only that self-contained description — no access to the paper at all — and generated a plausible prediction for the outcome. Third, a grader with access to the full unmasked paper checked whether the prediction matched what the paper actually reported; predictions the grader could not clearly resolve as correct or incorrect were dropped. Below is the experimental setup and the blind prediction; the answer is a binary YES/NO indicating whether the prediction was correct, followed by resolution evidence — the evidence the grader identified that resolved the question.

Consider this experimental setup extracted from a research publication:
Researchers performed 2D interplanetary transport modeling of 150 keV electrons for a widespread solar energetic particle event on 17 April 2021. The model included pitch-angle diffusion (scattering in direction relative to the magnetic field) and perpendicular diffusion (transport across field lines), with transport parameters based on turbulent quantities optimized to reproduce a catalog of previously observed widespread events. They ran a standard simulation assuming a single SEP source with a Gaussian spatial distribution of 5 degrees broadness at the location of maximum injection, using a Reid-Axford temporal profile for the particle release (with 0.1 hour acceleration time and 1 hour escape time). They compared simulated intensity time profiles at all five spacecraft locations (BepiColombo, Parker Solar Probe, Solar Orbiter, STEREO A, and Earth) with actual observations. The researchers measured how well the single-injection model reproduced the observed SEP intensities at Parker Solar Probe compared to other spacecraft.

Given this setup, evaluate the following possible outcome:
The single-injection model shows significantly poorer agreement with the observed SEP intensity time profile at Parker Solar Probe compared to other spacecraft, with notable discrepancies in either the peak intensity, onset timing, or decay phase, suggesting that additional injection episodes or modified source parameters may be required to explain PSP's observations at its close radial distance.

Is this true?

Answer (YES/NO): YES